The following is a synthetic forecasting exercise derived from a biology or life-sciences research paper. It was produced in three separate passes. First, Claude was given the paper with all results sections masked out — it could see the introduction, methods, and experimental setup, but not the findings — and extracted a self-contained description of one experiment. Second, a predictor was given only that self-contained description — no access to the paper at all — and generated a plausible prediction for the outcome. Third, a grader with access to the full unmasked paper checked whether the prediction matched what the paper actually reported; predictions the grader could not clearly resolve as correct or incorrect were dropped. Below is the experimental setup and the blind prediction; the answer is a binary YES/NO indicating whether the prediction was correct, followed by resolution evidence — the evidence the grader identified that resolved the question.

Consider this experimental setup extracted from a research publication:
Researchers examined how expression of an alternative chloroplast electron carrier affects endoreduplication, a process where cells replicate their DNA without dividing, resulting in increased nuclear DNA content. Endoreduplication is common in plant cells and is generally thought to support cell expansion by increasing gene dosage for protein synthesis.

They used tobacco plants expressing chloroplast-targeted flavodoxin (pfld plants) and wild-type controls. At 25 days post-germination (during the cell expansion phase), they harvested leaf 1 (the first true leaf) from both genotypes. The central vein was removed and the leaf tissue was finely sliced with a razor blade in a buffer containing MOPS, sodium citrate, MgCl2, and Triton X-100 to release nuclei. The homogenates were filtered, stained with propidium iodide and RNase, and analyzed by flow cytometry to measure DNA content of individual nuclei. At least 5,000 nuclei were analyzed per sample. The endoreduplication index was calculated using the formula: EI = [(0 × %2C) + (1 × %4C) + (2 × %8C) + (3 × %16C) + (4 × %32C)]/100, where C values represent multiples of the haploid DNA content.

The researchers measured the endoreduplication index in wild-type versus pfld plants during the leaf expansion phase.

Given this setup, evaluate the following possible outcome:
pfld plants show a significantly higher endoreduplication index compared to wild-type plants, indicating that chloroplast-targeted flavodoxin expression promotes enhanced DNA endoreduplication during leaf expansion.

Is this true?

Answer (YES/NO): NO